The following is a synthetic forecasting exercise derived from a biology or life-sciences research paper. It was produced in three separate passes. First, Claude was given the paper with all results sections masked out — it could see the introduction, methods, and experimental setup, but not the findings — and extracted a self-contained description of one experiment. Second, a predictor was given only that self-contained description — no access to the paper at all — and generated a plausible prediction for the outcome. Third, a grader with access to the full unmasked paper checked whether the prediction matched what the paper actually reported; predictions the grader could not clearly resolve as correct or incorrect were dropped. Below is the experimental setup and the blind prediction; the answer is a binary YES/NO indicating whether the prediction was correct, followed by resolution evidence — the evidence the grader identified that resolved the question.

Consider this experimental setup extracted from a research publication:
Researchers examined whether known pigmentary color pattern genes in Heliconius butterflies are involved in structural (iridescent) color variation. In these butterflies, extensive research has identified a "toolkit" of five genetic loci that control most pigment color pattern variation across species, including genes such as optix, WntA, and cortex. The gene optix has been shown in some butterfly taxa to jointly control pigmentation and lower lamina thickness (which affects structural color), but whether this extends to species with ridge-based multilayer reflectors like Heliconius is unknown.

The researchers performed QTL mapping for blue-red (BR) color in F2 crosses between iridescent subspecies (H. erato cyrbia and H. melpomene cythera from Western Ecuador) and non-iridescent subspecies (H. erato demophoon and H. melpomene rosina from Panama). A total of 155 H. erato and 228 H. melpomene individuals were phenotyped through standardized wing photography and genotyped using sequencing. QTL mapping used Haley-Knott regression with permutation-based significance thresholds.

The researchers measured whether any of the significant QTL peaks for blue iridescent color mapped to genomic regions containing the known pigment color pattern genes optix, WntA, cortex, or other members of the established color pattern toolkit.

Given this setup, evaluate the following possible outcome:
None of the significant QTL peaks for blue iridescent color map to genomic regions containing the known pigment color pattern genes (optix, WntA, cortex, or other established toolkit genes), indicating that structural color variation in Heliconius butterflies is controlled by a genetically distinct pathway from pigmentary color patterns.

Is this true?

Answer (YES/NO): YES